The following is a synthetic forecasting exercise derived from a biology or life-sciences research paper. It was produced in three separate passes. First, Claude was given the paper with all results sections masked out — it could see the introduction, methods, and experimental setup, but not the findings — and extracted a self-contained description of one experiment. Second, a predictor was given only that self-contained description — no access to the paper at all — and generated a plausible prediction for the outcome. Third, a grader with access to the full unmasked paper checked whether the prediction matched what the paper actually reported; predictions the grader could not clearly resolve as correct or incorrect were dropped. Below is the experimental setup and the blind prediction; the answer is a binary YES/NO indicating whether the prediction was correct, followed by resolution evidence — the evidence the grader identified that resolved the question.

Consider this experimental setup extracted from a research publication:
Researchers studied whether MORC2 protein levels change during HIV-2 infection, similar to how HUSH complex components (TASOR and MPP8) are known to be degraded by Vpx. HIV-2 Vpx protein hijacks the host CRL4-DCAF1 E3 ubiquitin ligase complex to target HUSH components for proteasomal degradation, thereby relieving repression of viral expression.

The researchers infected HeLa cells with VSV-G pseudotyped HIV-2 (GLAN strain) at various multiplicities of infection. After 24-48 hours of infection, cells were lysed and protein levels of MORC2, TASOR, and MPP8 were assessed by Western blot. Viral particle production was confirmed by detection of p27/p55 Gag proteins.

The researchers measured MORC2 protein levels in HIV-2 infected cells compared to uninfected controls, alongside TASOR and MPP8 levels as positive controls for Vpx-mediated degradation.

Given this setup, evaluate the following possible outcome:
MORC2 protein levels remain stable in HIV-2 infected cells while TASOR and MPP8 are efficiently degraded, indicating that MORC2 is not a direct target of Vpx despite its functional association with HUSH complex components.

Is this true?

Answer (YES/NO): NO